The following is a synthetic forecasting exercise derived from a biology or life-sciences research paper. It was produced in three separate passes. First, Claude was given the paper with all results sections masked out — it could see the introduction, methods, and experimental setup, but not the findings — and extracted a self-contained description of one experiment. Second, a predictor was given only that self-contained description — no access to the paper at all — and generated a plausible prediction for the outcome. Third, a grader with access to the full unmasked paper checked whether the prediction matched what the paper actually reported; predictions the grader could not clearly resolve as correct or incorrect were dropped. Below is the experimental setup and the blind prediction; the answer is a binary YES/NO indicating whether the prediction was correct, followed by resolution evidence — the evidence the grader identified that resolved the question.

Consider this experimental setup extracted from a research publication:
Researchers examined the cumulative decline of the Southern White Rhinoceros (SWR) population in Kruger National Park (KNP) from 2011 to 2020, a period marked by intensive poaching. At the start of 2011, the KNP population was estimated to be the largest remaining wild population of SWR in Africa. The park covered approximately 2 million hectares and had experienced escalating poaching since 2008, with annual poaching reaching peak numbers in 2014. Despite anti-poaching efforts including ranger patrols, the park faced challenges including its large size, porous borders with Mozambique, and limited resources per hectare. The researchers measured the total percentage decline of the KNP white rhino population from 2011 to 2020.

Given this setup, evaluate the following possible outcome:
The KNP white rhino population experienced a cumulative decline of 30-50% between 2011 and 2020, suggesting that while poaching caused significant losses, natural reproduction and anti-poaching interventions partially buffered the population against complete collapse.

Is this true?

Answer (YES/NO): NO